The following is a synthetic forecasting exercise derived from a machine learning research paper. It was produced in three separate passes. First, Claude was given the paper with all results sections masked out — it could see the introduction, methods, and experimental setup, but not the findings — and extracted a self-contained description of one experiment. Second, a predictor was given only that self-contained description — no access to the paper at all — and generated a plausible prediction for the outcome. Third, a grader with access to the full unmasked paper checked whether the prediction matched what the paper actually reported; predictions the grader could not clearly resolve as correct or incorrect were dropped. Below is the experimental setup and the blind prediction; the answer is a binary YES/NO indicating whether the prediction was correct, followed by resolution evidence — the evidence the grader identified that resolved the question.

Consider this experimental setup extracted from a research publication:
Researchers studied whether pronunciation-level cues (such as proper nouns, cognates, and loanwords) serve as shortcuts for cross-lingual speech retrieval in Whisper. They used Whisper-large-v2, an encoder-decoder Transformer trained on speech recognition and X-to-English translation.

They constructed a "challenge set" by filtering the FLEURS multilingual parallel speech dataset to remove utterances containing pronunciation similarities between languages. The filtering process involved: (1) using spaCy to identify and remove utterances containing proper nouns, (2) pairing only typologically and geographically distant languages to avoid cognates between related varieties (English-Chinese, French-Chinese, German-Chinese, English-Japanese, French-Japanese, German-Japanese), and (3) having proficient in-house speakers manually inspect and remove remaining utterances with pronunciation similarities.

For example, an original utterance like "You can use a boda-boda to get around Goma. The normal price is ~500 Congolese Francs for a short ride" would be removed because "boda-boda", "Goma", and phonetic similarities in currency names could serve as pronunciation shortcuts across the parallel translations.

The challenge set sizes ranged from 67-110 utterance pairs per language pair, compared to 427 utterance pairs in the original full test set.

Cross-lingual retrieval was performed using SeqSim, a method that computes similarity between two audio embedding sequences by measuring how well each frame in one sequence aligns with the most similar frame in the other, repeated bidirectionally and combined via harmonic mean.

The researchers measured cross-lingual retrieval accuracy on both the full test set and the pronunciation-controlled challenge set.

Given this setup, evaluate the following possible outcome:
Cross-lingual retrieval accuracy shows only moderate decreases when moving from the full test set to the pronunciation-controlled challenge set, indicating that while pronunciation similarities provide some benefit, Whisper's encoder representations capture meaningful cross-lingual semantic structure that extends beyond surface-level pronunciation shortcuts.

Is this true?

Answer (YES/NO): YES